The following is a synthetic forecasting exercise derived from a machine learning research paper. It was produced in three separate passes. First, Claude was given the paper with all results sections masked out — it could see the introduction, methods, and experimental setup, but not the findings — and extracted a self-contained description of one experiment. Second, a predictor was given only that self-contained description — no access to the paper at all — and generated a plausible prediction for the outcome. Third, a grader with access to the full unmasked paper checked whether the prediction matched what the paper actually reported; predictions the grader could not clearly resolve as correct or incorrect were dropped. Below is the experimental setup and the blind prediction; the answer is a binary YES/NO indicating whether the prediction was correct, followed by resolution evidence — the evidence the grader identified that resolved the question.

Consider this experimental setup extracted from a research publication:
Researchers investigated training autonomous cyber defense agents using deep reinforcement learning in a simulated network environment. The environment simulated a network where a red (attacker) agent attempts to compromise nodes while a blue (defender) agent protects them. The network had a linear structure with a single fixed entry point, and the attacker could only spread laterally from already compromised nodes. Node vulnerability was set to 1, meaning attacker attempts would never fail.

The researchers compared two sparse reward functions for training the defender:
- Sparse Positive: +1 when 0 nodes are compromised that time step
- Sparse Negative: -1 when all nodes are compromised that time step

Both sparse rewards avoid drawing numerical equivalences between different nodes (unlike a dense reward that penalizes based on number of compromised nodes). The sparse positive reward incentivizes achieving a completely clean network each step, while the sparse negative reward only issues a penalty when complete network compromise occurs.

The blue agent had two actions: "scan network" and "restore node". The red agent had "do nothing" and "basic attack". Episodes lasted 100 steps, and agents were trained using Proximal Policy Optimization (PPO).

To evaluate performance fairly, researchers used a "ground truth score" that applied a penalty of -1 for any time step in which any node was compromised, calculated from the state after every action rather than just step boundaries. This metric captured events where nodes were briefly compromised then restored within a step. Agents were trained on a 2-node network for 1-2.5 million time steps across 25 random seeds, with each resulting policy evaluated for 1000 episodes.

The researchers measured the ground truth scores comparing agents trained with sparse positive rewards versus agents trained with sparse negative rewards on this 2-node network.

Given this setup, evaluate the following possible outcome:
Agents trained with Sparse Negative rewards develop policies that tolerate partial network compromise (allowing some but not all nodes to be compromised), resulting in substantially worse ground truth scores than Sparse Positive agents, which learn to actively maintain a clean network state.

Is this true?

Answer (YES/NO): YES